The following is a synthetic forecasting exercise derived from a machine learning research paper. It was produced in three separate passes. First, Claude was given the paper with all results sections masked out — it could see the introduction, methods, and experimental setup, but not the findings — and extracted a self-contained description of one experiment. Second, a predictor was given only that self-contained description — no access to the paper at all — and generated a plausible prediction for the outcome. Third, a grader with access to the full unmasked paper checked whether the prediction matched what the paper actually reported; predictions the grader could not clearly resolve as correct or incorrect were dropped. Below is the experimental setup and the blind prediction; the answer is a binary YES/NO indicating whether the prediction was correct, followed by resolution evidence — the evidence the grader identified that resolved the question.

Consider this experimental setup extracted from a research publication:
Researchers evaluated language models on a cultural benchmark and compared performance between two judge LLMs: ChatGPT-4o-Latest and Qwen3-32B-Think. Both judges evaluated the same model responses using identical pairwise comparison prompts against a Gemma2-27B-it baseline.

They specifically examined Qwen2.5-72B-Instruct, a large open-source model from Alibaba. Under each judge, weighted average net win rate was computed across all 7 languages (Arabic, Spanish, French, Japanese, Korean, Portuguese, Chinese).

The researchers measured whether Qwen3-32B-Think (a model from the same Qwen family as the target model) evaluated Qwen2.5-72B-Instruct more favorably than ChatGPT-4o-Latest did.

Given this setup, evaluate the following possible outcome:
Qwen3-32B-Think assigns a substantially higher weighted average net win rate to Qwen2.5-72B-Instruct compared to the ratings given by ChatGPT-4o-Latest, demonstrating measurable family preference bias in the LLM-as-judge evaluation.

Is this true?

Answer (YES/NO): NO